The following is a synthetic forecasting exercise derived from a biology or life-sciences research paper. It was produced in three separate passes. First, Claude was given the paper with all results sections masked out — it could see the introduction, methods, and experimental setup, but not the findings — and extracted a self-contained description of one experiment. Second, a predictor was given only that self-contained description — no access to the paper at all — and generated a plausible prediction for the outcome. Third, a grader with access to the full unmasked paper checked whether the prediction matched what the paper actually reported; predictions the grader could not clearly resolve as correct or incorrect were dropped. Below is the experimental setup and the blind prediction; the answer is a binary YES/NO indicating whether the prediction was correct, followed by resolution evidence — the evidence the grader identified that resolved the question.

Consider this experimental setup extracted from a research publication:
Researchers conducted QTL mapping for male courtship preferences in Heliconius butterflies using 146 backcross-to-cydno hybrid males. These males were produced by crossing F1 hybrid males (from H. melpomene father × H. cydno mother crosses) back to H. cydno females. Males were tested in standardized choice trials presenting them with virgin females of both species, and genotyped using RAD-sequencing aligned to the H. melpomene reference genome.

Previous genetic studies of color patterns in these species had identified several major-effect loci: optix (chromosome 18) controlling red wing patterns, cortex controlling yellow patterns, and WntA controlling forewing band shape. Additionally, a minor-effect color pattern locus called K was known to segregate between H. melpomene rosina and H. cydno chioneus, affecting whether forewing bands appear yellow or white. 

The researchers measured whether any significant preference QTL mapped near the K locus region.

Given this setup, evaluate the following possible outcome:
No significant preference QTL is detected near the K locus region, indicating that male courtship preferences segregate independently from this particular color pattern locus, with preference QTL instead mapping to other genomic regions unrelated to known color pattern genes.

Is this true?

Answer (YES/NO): NO